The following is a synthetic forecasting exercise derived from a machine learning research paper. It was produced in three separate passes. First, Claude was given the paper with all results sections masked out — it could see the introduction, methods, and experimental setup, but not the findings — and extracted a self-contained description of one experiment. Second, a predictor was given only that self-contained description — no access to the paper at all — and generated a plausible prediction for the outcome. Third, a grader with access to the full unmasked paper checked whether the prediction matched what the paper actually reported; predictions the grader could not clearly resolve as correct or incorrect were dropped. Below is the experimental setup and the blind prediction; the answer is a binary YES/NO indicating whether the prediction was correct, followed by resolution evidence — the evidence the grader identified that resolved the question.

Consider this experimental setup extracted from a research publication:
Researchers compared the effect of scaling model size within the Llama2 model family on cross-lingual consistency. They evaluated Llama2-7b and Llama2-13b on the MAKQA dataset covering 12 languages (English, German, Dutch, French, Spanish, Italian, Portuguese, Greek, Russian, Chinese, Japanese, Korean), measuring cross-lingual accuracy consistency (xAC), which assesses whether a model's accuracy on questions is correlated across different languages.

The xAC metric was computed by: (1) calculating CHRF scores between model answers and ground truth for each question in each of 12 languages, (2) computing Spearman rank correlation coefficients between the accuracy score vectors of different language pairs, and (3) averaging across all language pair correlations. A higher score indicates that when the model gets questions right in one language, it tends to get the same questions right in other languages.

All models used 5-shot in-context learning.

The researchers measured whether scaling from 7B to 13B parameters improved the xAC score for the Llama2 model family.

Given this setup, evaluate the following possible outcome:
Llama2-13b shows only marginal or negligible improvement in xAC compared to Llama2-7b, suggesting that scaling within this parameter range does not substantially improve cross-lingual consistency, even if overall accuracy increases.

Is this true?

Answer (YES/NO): NO